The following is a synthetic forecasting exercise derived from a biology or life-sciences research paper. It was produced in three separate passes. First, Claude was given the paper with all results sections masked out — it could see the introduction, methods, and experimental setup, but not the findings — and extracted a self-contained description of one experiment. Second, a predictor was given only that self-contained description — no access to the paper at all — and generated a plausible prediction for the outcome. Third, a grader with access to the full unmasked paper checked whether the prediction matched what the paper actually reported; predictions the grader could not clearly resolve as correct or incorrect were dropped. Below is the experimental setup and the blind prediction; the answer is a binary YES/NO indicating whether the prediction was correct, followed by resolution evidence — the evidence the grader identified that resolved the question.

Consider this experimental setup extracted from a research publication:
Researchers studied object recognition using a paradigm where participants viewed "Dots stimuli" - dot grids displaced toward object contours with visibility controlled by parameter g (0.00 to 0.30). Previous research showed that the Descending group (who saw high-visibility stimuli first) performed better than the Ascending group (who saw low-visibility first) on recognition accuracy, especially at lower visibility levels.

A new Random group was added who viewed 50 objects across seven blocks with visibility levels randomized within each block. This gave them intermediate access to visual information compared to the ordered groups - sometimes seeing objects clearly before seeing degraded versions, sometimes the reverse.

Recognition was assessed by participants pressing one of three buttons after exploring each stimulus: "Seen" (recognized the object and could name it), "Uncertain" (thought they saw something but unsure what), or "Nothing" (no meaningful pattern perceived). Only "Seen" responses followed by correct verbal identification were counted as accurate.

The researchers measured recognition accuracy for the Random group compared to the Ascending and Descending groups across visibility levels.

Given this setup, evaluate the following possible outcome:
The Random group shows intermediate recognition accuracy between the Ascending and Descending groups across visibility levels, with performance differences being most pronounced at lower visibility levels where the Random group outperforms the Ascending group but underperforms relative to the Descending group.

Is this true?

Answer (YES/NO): NO